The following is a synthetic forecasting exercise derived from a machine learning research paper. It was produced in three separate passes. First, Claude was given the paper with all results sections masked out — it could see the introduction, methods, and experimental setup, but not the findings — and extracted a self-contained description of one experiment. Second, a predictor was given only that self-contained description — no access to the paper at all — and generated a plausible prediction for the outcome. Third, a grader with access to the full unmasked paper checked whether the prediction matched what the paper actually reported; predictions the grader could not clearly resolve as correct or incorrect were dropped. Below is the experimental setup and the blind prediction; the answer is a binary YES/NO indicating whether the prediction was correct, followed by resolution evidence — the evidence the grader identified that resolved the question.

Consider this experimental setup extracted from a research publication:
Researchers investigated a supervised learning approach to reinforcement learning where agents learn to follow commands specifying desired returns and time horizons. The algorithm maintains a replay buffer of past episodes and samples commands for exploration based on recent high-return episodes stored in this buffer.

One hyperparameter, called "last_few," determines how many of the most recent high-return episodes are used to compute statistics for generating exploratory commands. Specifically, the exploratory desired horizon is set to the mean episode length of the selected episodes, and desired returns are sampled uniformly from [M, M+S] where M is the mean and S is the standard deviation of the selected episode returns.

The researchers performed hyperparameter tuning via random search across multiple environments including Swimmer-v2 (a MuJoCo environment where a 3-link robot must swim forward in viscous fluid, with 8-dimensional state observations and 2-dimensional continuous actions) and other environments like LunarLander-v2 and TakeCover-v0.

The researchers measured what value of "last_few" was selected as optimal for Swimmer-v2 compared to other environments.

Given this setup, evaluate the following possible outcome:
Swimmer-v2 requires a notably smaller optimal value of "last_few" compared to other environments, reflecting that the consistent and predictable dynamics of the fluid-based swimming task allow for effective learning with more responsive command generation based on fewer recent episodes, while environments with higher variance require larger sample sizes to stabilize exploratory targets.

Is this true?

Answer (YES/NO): YES